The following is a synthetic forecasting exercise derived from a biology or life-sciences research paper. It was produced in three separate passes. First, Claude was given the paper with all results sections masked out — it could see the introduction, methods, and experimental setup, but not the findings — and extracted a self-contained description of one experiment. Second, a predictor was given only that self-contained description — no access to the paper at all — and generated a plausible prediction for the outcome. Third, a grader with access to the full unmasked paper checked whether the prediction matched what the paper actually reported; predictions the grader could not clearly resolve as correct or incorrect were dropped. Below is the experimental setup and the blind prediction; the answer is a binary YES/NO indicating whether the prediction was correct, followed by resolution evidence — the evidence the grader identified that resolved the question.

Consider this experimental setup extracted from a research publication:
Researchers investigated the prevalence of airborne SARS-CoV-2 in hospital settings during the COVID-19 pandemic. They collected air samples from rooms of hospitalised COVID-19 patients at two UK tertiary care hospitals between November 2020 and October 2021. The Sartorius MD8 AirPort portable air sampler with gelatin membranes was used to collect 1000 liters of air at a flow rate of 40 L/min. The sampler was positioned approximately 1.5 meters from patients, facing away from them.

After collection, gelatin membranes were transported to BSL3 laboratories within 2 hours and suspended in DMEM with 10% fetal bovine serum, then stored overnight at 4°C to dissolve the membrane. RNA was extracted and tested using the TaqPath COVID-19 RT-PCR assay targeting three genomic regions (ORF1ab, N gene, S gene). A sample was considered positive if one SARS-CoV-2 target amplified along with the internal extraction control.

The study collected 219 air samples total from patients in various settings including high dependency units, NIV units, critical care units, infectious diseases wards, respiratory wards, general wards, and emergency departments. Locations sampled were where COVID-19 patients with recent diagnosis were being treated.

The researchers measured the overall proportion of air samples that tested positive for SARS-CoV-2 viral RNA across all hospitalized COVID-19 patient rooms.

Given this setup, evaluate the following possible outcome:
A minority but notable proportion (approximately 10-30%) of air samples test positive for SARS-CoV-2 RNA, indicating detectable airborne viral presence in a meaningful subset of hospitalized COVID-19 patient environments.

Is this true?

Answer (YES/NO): YES